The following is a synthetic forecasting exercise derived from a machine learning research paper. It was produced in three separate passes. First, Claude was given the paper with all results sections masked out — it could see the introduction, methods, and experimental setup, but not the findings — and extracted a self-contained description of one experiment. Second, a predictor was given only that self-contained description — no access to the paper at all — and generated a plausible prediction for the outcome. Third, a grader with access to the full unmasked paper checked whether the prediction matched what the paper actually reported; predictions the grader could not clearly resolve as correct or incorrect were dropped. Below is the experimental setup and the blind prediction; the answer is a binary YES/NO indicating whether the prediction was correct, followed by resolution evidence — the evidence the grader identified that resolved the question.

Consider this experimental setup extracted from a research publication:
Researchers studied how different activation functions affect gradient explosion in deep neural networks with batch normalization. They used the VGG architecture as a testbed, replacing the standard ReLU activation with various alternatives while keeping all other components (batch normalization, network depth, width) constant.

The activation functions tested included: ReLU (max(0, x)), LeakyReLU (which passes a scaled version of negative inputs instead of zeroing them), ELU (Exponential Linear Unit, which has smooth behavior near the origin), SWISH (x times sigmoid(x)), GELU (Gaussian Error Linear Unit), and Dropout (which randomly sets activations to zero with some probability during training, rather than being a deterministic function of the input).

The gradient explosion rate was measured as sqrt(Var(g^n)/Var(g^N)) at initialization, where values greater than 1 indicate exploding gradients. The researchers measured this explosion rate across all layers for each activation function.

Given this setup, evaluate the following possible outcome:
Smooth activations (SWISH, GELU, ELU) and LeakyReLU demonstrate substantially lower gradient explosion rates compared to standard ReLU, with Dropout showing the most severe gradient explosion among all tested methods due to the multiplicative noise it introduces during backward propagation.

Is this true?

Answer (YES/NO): NO